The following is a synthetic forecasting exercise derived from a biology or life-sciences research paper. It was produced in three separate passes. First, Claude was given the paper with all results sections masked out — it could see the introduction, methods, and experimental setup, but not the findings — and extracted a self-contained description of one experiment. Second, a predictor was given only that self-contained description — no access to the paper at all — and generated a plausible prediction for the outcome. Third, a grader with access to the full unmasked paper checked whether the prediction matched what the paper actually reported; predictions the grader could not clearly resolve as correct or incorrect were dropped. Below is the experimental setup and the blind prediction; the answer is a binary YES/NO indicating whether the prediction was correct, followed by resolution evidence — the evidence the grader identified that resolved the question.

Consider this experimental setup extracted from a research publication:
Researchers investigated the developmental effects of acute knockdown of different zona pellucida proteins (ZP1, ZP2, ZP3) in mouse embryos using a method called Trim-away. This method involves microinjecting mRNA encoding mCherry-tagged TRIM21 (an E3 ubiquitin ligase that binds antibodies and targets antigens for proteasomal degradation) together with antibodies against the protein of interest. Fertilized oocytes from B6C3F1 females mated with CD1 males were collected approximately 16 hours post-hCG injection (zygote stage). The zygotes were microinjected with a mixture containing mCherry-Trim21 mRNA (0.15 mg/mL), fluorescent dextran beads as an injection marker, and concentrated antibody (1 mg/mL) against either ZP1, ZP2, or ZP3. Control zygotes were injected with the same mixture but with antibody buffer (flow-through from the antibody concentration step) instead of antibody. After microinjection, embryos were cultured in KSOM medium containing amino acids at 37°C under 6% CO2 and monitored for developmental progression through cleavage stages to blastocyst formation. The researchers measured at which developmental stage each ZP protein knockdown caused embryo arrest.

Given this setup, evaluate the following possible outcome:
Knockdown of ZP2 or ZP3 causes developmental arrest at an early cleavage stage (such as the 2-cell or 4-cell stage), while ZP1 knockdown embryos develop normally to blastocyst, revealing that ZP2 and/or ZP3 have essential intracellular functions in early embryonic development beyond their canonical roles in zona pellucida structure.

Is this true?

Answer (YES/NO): NO